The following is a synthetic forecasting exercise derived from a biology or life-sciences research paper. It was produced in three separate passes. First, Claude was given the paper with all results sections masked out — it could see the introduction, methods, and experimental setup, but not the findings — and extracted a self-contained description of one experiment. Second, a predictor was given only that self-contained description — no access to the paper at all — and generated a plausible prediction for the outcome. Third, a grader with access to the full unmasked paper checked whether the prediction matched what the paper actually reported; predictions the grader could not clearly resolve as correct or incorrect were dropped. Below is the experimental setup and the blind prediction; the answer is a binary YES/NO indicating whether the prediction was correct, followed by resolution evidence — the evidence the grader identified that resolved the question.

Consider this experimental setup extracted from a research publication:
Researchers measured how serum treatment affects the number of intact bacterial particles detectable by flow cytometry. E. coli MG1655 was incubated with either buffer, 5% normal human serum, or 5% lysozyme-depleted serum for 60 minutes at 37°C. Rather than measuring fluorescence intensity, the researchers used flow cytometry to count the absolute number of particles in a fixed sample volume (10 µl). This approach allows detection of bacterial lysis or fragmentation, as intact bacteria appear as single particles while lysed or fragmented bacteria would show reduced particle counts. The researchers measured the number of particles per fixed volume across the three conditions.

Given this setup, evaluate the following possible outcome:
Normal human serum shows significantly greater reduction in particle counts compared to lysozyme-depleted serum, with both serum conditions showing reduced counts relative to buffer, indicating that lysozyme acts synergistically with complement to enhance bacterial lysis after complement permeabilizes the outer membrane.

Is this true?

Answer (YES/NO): NO